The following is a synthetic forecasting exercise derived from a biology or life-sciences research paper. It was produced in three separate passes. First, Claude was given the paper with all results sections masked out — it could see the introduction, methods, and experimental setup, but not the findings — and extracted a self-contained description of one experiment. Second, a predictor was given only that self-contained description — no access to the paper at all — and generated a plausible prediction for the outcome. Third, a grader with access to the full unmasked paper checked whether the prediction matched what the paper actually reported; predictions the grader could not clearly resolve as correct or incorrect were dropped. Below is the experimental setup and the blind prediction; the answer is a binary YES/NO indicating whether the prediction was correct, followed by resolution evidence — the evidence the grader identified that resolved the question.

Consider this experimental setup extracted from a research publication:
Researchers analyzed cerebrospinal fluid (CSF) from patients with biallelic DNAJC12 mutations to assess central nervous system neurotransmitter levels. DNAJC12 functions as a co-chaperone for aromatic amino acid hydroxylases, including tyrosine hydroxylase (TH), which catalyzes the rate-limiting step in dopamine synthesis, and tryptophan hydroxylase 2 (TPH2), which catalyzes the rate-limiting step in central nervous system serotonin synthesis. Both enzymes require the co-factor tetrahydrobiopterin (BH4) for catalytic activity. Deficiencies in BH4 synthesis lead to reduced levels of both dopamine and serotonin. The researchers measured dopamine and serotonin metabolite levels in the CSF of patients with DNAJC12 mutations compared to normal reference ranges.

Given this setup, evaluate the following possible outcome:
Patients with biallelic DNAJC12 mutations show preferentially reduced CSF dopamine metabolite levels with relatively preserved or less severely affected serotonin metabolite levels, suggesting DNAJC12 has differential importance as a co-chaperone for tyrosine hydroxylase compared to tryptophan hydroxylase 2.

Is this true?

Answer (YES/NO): NO